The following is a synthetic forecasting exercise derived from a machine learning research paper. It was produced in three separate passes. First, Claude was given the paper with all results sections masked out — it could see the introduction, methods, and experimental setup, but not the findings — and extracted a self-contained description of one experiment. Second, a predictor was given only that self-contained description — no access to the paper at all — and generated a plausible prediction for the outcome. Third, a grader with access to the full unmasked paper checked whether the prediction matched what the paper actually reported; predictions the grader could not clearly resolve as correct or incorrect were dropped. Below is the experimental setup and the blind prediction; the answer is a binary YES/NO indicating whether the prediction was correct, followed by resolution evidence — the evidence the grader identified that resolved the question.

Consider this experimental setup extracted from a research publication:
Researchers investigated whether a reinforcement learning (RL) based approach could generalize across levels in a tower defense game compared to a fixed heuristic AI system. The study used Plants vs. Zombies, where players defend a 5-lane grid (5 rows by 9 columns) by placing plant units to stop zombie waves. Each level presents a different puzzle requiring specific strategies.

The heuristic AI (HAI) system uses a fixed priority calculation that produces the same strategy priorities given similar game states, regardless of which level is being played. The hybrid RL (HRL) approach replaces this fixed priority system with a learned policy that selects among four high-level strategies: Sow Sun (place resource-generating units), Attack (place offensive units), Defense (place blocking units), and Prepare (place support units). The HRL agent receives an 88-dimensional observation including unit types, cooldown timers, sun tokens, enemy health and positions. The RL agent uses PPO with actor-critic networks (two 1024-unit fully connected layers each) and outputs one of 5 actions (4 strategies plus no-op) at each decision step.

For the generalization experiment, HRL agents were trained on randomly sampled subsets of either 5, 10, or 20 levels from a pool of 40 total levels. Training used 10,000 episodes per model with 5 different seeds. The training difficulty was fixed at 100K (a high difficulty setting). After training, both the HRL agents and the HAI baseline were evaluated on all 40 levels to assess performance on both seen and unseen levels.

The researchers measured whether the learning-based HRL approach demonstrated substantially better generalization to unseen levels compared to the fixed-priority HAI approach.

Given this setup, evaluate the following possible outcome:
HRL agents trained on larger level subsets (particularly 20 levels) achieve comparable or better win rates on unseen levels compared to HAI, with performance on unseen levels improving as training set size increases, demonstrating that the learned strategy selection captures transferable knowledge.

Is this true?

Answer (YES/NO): NO